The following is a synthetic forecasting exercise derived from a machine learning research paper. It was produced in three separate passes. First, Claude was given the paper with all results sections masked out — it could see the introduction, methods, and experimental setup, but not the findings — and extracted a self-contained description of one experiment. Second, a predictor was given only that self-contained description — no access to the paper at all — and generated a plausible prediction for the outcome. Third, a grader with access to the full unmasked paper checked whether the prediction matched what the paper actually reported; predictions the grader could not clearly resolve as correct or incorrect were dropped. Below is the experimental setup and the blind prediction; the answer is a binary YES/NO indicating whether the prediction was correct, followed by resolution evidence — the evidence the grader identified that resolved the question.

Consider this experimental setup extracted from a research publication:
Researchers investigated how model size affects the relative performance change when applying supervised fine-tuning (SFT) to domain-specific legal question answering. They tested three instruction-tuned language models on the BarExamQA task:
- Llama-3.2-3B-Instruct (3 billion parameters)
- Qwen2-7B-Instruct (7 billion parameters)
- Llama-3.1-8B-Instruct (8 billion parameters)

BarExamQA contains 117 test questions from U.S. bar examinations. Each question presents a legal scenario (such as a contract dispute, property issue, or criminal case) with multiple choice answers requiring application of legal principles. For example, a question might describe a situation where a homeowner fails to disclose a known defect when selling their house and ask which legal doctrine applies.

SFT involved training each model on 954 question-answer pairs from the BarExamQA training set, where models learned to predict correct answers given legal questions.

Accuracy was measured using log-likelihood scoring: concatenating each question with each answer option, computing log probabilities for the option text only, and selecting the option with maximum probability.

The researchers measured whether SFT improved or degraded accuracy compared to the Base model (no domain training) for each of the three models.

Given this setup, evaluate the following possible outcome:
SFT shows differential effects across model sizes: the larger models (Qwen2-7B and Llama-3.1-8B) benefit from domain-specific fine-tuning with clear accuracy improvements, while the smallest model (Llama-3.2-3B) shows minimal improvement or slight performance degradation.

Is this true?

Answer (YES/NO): NO